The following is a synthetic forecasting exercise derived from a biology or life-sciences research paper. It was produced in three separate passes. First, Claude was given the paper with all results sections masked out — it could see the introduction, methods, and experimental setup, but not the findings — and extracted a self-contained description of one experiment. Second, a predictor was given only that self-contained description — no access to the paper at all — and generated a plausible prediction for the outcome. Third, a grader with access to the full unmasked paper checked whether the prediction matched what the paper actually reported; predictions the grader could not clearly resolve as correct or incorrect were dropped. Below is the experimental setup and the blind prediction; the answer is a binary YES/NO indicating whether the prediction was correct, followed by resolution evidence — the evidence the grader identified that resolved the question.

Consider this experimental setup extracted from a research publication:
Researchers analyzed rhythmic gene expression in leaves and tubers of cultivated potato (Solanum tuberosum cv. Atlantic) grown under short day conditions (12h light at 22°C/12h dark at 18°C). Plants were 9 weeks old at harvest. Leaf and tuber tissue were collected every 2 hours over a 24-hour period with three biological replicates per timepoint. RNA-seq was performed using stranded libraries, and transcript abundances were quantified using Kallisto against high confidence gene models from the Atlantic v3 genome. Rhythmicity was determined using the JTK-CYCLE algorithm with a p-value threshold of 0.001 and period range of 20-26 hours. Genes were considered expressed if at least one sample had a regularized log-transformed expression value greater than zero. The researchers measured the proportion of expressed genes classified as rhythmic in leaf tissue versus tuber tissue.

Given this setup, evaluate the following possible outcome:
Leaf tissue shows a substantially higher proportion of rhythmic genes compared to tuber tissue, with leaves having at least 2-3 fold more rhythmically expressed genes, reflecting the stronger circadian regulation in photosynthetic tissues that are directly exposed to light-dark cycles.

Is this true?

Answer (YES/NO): YES